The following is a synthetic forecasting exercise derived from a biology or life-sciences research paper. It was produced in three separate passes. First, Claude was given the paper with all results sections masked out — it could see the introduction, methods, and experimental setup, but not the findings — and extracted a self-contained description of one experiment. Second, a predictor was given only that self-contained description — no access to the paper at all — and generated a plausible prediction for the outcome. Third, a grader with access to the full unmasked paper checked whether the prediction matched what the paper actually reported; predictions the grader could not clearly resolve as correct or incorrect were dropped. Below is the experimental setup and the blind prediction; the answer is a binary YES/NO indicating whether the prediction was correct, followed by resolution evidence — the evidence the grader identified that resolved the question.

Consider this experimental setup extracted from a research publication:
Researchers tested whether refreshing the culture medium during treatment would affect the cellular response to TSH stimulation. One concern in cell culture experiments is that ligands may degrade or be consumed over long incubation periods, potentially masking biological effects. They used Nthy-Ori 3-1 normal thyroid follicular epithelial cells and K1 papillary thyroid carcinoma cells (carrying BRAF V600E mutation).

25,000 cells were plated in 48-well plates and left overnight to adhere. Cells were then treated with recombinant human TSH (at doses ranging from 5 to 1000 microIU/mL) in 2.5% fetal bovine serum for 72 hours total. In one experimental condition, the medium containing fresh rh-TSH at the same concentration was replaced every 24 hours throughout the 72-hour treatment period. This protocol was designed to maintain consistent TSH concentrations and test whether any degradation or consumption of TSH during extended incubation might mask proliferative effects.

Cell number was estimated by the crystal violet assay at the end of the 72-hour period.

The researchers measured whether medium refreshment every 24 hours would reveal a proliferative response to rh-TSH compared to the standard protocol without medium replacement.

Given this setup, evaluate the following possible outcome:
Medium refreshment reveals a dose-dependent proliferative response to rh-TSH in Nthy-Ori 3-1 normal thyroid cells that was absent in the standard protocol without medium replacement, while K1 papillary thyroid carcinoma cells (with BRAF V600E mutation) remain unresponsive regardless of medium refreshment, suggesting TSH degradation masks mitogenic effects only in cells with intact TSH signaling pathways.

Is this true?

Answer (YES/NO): NO